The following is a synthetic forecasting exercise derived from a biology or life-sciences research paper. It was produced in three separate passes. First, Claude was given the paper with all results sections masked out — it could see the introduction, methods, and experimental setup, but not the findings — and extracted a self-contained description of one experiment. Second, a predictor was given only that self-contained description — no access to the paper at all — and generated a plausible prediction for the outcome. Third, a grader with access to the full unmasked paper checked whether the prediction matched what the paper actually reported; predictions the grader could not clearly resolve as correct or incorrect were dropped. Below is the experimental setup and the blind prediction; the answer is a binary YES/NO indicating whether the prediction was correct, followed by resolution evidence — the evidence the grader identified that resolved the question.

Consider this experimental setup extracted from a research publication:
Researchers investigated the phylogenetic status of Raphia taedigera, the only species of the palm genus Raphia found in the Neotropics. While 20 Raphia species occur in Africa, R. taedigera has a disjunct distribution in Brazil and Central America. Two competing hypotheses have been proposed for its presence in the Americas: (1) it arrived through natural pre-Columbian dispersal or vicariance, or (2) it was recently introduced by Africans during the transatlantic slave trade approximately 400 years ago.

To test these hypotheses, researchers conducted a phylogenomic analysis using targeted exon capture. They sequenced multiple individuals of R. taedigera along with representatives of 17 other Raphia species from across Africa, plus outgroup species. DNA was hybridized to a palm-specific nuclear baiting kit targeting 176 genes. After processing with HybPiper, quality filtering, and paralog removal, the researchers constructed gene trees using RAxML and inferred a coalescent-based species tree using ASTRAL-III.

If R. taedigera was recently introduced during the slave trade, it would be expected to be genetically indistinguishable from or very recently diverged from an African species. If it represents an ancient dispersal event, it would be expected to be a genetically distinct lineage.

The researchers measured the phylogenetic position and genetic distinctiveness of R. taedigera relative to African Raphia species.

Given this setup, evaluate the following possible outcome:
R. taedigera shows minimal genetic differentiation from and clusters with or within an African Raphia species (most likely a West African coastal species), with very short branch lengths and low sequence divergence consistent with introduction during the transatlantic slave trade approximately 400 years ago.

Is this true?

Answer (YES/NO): NO